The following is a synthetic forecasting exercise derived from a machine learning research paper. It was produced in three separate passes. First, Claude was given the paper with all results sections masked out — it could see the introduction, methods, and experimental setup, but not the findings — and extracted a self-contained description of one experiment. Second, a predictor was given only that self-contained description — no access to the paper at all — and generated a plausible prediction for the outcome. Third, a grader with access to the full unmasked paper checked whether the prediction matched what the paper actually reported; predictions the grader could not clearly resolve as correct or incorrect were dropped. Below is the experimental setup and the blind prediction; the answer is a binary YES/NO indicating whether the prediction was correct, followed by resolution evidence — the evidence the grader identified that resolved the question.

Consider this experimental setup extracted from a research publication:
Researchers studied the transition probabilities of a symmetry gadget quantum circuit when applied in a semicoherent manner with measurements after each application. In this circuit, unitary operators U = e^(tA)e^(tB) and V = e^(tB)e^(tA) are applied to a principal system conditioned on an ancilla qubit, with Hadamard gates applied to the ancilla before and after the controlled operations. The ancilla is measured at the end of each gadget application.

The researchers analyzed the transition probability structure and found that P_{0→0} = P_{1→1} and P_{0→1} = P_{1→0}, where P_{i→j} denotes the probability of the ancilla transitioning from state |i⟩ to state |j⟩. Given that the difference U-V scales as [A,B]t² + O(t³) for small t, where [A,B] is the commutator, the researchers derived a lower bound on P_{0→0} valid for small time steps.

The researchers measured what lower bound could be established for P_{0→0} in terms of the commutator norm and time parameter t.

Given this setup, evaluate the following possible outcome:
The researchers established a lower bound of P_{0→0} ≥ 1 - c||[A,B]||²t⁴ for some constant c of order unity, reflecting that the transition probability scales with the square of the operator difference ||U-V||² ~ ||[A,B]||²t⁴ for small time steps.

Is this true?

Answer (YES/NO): YES